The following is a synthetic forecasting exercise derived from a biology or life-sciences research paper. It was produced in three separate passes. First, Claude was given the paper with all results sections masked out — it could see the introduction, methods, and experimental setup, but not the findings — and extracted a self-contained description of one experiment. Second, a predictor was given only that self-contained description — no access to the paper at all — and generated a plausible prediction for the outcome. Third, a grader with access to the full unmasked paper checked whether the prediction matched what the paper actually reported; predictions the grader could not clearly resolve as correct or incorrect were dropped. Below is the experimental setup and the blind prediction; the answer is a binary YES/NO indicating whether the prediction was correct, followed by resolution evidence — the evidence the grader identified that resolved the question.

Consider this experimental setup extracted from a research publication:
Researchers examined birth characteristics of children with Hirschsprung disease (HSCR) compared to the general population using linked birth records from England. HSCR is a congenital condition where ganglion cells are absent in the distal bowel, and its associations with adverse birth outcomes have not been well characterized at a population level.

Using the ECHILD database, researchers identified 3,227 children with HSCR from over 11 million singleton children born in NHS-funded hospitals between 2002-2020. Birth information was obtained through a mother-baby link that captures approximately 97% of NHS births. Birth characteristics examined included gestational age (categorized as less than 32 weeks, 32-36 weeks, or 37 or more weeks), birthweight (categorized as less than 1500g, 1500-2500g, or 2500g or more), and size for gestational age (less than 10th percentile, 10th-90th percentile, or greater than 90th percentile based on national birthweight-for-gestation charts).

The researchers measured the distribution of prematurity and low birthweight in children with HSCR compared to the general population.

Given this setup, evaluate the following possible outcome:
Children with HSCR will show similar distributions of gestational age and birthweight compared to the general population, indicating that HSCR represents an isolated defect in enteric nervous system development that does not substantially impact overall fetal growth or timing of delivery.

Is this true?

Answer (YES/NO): NO